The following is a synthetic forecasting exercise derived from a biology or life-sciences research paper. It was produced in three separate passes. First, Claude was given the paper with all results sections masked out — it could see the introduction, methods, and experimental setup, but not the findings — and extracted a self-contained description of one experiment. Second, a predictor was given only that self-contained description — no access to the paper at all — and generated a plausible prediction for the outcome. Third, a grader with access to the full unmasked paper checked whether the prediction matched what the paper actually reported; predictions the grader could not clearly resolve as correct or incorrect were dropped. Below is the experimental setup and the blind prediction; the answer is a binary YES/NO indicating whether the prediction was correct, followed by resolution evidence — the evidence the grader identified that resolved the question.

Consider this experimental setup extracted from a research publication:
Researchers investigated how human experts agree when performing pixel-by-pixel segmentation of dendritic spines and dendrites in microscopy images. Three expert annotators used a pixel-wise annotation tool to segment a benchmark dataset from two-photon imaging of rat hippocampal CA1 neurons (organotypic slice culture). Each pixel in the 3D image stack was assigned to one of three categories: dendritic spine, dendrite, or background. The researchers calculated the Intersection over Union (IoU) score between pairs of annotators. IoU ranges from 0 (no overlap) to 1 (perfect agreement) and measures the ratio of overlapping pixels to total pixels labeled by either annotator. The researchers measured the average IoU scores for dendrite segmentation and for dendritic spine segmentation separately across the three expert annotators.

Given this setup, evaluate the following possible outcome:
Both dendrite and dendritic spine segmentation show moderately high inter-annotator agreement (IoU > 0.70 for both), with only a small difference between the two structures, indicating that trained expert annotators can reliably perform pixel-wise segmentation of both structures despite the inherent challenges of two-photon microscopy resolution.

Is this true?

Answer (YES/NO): NO